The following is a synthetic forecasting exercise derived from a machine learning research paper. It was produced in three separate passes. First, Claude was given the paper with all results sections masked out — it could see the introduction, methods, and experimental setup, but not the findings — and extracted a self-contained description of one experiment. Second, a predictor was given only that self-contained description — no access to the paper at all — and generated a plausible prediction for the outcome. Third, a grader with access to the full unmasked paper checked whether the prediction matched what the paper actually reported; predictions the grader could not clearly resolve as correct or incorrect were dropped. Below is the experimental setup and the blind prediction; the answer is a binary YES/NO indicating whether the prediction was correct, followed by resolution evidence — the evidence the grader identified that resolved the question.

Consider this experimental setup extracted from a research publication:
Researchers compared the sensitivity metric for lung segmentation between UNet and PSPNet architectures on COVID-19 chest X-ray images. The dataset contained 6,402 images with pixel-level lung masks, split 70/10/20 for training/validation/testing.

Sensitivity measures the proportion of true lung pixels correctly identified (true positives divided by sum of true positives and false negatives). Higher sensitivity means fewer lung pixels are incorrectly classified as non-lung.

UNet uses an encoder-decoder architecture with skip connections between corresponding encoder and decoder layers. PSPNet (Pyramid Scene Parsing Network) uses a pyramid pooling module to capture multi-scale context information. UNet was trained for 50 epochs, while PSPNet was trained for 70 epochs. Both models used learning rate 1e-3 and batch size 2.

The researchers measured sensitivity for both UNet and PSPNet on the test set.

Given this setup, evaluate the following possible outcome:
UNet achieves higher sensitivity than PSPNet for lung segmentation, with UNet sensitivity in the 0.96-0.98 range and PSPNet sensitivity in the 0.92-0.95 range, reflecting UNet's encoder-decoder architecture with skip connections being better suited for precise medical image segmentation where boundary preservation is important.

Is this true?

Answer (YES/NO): NO